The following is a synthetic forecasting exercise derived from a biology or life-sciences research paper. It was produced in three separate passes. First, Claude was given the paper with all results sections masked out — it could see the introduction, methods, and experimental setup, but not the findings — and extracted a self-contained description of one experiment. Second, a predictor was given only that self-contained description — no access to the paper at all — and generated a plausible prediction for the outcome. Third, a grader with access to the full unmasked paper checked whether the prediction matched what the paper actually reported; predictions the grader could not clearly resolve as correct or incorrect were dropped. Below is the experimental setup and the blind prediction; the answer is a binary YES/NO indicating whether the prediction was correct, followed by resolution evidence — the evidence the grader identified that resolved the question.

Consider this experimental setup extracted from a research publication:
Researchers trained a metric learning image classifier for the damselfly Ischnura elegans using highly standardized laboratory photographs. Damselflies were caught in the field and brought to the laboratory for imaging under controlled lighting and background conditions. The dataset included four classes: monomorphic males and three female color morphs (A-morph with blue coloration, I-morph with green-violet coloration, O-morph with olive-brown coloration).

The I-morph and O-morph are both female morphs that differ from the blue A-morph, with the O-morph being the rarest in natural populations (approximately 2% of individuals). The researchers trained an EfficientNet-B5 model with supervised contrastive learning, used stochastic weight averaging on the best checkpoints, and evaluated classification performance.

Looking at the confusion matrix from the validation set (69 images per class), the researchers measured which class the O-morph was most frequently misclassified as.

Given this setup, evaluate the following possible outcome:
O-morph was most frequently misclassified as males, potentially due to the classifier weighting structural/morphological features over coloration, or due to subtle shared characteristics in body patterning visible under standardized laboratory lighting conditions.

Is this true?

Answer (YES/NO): NO